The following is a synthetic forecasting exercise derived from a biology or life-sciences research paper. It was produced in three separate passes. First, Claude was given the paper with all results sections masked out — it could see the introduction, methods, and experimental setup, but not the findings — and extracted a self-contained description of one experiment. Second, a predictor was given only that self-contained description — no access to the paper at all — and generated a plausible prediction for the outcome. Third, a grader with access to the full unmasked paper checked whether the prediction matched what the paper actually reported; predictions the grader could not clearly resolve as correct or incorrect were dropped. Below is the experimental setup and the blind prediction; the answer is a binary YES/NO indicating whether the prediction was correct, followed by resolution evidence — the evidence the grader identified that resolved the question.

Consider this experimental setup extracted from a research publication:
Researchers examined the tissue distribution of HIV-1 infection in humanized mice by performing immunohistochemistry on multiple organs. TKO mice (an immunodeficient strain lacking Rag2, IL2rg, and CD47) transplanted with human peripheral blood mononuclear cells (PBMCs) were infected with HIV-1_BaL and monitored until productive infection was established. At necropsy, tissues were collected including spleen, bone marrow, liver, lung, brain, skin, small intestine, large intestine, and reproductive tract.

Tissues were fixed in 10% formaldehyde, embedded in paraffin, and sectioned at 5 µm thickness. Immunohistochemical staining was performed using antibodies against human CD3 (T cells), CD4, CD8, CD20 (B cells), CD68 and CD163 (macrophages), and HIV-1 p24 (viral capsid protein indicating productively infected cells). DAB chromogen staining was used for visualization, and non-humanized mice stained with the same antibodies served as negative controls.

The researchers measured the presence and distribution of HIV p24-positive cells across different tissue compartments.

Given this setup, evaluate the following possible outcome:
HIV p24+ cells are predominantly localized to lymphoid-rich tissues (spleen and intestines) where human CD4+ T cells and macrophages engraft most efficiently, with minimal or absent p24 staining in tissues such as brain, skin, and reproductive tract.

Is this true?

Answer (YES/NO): NO